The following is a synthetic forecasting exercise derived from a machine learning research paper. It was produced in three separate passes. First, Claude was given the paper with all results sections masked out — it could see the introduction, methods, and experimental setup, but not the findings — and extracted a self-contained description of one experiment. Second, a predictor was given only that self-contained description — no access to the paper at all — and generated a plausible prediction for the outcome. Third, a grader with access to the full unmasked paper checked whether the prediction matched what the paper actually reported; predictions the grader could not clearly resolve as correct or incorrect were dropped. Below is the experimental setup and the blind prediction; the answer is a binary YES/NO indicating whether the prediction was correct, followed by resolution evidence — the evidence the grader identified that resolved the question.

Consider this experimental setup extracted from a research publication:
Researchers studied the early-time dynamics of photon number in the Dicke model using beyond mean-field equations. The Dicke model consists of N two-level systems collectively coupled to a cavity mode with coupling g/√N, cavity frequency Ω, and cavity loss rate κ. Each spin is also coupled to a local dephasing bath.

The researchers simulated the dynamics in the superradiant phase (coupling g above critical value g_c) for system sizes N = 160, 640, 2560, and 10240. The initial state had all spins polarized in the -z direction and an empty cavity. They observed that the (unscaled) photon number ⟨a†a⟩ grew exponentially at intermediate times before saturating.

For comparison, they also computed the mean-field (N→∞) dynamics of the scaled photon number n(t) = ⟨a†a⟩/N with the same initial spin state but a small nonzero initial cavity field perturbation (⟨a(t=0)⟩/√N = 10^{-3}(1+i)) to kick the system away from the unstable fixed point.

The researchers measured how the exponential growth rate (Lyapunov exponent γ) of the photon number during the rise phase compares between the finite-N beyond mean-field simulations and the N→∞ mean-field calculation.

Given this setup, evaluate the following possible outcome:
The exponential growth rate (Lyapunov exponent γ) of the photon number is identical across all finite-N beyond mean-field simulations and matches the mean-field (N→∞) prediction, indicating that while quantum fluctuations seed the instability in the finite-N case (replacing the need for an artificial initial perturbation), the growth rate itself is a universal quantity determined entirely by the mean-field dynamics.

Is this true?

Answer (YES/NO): YES